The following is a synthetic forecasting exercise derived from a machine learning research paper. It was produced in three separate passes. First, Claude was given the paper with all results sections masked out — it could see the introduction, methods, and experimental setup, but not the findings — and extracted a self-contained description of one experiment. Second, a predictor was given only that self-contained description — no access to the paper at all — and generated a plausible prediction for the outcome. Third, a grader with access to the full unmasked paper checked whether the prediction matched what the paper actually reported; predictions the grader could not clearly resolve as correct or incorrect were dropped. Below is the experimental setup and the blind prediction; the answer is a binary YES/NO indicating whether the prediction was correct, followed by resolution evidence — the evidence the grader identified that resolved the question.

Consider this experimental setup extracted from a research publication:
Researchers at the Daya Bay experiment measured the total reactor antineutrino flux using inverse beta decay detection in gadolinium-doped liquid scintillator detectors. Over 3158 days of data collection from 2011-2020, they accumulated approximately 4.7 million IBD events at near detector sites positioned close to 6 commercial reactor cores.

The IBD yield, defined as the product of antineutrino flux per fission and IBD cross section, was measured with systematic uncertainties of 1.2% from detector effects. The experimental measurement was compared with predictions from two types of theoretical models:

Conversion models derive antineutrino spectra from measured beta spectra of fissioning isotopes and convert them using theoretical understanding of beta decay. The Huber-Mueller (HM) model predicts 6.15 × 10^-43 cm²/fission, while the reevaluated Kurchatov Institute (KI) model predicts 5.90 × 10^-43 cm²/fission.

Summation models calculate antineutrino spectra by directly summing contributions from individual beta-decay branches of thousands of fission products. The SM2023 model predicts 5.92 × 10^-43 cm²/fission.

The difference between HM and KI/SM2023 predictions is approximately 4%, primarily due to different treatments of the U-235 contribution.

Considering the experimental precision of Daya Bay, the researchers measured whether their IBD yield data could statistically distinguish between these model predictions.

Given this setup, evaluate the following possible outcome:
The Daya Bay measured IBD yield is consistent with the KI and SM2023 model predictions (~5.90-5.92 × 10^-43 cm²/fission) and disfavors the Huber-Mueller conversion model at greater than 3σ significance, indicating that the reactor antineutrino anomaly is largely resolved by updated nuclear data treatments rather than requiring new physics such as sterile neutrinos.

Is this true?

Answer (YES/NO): YES